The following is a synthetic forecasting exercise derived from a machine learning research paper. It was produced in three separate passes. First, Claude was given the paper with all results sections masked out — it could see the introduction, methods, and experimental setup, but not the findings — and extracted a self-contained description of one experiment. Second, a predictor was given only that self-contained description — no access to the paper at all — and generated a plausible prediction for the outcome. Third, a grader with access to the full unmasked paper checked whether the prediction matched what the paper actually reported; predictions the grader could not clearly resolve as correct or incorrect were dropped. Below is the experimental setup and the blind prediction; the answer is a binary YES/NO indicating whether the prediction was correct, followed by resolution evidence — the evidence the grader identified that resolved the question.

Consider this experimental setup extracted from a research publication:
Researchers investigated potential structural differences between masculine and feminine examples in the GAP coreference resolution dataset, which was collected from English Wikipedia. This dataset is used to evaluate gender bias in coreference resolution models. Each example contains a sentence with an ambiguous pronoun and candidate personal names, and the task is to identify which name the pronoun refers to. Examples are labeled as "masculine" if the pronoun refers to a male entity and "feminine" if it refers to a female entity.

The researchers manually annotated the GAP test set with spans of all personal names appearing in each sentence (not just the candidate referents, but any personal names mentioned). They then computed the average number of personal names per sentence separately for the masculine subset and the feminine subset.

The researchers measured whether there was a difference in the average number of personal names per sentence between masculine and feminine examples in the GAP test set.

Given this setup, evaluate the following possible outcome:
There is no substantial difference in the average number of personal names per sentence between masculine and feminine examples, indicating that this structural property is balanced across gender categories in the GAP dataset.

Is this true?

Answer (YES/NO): NO